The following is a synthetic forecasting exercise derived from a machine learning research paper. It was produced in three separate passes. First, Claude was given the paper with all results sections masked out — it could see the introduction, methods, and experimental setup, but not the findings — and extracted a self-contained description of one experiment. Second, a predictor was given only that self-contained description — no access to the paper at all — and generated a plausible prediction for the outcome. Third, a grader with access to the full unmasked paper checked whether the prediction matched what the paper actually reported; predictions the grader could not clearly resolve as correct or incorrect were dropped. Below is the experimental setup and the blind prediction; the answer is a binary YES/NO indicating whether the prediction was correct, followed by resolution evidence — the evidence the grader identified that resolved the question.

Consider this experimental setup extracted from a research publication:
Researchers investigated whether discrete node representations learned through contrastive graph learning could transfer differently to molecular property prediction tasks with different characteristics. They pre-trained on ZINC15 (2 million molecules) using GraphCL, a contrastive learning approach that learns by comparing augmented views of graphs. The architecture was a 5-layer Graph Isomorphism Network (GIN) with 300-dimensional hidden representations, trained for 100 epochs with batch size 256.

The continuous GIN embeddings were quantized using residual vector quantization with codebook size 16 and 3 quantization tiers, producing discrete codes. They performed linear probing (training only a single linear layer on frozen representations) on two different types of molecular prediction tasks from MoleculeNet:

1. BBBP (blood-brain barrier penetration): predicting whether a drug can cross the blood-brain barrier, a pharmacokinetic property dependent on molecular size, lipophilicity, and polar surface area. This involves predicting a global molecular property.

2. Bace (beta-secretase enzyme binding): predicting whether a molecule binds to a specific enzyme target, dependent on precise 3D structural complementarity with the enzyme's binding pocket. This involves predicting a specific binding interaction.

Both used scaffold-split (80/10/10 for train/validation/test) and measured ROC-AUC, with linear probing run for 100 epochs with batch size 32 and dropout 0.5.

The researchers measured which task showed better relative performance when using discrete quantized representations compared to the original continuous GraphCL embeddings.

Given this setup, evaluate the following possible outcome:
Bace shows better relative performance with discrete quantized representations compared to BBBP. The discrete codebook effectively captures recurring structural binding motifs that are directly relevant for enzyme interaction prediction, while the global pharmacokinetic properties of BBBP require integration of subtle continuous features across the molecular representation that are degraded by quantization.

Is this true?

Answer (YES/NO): NO